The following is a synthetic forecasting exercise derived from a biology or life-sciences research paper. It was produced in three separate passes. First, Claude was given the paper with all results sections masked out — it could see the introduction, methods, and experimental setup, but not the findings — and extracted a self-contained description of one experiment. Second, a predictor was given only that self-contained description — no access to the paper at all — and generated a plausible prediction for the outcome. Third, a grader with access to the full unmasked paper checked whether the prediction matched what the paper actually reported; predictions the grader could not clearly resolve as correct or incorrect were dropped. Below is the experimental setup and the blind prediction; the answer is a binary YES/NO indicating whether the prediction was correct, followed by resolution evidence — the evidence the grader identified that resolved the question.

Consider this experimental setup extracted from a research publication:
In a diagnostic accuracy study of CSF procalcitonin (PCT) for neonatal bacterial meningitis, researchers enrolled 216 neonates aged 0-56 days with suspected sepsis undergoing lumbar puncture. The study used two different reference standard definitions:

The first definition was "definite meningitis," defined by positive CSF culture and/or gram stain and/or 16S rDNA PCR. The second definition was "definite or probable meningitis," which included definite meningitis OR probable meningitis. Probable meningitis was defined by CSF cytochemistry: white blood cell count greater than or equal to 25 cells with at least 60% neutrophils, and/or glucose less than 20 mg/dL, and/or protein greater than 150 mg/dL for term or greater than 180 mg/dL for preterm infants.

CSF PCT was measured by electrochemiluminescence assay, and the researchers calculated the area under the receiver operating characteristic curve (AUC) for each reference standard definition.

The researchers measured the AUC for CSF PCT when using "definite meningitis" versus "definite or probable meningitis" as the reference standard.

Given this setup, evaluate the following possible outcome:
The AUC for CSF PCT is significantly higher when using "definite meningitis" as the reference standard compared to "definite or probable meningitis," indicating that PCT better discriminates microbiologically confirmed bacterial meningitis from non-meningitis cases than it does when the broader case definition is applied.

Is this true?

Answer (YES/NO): NO